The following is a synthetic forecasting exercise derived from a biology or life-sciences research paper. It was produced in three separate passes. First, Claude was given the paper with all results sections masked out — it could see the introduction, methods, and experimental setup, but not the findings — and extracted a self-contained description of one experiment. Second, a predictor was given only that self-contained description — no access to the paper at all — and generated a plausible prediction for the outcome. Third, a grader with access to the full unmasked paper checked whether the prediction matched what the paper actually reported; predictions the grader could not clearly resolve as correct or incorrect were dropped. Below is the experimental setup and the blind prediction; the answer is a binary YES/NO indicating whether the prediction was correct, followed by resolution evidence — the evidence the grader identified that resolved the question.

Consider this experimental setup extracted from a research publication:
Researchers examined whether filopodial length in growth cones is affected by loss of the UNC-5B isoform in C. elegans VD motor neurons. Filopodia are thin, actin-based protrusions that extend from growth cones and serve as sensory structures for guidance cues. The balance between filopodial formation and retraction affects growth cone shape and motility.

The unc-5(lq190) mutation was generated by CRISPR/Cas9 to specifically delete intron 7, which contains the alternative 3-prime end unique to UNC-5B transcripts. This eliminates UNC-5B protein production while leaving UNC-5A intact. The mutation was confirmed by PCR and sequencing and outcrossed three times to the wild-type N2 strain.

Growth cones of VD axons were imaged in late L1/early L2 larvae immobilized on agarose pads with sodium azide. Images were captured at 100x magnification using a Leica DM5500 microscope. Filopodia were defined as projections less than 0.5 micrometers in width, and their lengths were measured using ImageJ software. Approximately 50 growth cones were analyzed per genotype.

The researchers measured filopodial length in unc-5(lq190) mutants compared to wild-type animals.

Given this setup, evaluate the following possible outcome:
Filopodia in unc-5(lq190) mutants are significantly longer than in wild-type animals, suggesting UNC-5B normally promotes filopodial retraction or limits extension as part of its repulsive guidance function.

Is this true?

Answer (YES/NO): NO